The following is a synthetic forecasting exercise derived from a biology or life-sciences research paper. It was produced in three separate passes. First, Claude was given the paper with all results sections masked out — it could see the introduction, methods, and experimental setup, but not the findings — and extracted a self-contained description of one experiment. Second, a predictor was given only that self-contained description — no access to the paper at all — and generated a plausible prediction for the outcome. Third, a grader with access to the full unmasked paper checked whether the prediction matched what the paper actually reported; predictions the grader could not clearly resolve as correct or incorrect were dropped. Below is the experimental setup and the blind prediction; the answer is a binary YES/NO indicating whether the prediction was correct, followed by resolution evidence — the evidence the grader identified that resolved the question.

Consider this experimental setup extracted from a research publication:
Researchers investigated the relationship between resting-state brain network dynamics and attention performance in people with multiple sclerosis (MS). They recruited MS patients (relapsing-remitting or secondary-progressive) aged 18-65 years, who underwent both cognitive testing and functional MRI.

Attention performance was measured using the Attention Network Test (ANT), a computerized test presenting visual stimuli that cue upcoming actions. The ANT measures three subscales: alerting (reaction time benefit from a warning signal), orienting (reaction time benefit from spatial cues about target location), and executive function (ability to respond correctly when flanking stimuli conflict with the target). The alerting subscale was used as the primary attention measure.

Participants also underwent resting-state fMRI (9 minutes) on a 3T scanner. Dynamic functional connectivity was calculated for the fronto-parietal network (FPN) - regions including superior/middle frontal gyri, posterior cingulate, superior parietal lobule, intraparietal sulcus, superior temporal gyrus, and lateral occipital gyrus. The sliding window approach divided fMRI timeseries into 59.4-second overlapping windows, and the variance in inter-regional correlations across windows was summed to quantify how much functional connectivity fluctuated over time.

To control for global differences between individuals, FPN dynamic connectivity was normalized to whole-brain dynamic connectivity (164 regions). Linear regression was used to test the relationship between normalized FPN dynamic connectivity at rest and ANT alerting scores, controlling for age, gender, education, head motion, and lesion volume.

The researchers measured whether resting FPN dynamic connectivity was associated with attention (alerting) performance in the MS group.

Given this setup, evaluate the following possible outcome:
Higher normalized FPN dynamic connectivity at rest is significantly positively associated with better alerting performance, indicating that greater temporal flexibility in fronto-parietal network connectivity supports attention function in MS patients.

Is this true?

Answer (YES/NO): NO